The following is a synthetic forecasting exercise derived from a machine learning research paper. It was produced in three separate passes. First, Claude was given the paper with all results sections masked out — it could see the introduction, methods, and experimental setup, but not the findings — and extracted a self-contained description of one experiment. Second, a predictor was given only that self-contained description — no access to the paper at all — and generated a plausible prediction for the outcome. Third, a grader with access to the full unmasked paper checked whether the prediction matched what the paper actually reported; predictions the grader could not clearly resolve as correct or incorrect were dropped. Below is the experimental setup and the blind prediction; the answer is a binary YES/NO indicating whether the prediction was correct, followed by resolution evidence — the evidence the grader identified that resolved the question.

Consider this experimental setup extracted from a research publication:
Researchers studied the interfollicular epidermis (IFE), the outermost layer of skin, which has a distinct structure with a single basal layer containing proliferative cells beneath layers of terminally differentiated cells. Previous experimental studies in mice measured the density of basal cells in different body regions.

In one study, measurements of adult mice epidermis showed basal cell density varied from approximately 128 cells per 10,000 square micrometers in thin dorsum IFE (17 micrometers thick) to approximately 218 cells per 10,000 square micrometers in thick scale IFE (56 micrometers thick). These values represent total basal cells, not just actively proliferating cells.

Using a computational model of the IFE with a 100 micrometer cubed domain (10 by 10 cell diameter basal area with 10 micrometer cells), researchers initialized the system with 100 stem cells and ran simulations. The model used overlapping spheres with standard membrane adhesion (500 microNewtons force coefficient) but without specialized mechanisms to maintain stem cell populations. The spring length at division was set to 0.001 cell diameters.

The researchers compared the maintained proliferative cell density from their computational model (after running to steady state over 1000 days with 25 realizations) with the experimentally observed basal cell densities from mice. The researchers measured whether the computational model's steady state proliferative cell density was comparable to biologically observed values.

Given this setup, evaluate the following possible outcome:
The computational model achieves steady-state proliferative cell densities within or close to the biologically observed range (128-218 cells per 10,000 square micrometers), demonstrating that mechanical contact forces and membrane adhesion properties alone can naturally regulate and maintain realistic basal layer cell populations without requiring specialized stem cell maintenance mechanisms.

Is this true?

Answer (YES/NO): NO